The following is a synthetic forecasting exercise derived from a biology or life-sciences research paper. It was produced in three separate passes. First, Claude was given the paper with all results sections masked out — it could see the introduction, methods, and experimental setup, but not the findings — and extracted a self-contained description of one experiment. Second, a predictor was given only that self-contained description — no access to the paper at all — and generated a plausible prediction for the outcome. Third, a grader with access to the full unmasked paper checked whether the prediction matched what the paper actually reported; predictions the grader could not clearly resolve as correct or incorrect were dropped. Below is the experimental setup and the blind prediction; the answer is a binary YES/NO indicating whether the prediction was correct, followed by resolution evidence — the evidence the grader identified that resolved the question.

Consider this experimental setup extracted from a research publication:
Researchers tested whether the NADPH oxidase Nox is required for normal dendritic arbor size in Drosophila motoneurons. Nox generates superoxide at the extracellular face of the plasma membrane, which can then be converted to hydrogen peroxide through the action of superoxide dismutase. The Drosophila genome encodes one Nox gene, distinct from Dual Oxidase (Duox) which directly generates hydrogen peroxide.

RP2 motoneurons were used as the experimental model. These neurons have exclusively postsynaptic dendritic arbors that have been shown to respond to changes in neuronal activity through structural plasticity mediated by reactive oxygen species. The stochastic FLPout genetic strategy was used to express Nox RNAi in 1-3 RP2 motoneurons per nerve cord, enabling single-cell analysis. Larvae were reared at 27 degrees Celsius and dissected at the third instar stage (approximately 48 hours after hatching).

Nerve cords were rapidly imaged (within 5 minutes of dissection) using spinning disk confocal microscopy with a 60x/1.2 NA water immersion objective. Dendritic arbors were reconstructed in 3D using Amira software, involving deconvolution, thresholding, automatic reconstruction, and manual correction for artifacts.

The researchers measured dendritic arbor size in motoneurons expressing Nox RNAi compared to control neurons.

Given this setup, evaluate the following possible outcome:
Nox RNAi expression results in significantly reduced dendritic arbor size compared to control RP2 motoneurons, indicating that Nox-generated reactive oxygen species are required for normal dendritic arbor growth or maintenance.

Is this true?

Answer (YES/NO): NO